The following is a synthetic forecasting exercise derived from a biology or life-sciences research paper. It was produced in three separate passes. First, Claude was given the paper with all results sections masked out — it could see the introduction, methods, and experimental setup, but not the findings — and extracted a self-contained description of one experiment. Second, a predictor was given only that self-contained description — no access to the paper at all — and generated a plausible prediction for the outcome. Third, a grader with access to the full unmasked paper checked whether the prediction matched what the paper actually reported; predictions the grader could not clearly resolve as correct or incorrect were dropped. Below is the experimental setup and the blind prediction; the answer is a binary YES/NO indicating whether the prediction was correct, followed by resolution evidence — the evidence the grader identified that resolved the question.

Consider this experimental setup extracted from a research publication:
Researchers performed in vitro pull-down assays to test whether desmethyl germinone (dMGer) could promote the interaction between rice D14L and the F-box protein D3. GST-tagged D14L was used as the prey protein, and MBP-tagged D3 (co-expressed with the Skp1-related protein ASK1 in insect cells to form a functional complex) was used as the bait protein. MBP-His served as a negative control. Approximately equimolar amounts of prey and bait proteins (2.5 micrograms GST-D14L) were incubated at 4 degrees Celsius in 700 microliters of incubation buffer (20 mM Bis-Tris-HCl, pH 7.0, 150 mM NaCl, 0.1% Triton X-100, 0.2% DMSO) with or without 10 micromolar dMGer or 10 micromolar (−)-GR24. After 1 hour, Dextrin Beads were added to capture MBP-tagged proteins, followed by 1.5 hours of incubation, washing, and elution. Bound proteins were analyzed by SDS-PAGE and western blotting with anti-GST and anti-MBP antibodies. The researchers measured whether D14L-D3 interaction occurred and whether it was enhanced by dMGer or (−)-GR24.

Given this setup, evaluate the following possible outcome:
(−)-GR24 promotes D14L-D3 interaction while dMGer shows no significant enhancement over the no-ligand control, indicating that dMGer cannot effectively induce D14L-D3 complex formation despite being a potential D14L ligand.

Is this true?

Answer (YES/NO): NO